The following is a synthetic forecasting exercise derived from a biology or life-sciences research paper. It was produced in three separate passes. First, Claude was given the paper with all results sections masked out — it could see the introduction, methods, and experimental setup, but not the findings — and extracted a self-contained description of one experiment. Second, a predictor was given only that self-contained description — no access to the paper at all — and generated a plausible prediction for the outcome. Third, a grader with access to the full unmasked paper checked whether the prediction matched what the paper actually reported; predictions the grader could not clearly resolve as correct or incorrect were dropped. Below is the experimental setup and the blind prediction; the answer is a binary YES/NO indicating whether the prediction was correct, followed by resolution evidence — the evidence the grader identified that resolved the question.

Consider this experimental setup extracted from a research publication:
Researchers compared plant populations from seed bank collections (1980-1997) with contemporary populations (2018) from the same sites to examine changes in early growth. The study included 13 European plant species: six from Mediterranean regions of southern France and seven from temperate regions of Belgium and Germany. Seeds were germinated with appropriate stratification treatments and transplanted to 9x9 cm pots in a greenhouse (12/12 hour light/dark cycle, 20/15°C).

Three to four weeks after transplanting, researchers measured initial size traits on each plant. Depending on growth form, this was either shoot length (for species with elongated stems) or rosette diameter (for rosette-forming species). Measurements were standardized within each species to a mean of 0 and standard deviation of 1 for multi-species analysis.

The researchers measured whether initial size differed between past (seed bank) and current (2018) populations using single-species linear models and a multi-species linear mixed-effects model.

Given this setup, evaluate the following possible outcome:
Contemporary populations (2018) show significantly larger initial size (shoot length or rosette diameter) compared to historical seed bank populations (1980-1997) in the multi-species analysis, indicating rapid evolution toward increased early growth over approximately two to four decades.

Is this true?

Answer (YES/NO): YES